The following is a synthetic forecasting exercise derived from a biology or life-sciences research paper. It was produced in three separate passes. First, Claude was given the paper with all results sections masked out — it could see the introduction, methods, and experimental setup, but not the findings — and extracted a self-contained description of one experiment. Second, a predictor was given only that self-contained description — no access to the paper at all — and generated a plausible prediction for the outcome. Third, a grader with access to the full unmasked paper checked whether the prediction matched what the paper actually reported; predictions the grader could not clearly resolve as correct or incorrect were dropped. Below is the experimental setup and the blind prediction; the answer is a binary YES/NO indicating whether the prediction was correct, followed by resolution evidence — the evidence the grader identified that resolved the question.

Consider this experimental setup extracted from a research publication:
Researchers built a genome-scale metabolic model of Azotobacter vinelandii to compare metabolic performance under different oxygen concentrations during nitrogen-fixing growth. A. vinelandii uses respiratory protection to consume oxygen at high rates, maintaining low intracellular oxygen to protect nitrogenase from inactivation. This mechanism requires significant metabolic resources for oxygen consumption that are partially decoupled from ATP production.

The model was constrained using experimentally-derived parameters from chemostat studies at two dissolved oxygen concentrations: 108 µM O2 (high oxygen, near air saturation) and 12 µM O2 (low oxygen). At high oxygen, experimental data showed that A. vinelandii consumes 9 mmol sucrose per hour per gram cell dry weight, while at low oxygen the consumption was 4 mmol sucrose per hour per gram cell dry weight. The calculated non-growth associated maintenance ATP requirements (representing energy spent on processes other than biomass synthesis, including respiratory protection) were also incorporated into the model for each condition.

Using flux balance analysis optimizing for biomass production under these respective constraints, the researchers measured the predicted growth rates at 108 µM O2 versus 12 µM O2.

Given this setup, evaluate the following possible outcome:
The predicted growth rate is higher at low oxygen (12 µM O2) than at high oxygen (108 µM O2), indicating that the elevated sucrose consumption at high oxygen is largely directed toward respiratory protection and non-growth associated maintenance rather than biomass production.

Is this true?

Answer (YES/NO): YES